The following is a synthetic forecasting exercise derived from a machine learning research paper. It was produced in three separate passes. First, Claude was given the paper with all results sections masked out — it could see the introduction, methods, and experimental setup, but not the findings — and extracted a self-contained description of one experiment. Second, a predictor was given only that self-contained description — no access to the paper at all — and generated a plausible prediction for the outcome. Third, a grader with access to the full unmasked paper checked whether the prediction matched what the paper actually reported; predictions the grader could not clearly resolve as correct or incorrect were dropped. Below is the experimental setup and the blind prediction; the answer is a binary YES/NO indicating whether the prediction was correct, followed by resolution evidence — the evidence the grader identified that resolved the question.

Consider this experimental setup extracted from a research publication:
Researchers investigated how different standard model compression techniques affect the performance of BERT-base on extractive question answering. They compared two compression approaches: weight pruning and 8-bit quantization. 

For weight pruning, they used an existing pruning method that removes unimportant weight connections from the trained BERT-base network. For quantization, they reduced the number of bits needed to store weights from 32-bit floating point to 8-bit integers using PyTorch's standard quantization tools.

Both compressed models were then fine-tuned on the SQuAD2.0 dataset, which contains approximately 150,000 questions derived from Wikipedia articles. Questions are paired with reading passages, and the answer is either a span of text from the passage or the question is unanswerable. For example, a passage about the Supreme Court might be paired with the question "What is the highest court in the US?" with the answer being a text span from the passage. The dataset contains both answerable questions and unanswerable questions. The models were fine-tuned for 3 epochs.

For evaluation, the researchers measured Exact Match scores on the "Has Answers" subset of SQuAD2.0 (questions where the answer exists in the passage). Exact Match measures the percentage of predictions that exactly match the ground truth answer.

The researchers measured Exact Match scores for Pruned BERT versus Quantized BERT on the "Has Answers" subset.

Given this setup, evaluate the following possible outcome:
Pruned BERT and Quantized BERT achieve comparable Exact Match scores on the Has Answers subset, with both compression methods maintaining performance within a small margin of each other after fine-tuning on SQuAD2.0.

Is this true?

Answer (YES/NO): NO